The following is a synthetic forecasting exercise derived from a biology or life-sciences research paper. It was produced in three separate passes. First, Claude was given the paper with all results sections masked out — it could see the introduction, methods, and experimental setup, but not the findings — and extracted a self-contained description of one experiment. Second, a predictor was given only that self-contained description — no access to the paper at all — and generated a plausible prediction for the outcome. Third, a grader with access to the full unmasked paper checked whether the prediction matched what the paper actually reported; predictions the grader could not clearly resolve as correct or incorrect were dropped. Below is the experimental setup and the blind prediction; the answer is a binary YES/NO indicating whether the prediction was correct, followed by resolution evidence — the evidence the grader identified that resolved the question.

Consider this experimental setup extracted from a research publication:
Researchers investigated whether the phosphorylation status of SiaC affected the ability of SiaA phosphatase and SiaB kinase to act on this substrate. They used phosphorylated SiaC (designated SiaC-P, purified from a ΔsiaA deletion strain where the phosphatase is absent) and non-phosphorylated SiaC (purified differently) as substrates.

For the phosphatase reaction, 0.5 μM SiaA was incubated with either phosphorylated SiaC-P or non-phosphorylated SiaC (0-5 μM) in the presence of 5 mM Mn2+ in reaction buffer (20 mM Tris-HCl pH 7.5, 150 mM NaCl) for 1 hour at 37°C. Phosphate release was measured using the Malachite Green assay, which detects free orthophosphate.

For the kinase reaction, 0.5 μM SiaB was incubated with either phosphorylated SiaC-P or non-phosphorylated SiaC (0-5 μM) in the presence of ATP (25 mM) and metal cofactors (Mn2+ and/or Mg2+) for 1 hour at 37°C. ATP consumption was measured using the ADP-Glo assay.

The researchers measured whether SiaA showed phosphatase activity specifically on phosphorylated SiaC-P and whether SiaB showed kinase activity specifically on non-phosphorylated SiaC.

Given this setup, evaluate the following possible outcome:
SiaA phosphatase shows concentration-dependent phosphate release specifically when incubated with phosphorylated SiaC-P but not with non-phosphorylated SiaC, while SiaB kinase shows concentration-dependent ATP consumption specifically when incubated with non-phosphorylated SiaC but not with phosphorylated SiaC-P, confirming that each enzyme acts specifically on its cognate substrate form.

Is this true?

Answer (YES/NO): YES